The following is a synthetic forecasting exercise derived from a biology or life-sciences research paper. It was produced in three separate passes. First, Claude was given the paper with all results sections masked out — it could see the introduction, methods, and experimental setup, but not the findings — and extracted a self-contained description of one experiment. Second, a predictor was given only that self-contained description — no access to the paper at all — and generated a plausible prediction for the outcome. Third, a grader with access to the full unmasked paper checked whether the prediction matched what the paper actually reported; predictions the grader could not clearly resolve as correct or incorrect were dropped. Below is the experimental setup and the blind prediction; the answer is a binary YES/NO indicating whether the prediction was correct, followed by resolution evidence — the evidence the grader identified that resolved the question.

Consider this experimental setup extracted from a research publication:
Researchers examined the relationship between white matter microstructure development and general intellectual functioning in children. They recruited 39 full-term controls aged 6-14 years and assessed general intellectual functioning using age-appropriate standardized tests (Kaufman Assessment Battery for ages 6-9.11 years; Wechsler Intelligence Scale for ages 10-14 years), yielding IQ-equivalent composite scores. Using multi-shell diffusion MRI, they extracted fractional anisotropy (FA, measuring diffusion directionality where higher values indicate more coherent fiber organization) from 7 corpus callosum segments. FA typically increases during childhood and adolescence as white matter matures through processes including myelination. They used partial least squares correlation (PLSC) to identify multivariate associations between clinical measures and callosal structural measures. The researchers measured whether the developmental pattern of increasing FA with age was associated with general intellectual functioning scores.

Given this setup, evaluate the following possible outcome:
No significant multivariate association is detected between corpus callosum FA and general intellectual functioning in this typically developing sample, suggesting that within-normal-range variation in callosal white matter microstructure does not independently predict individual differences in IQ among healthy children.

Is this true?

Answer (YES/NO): NO